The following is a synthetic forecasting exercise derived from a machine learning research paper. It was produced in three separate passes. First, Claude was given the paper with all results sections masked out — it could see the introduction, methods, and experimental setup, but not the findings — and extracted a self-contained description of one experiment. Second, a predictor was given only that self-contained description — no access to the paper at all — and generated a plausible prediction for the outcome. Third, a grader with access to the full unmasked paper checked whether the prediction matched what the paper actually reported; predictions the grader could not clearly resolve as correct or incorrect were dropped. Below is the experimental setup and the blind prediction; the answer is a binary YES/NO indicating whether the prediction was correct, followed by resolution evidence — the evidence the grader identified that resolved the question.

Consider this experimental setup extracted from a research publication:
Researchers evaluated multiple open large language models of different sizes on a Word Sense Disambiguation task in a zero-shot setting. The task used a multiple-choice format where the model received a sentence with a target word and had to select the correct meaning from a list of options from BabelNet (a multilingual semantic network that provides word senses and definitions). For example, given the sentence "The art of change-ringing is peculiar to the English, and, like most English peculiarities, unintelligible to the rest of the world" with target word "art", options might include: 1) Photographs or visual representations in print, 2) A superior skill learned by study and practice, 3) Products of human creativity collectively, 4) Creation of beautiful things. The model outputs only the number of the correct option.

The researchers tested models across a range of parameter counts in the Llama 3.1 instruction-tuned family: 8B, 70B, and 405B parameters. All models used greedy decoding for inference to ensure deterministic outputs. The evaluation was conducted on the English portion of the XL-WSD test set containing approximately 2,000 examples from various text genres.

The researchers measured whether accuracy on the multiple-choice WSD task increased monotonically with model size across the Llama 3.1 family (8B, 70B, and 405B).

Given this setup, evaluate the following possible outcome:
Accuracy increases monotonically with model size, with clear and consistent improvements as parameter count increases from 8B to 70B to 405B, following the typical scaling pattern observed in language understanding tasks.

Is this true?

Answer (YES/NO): NO